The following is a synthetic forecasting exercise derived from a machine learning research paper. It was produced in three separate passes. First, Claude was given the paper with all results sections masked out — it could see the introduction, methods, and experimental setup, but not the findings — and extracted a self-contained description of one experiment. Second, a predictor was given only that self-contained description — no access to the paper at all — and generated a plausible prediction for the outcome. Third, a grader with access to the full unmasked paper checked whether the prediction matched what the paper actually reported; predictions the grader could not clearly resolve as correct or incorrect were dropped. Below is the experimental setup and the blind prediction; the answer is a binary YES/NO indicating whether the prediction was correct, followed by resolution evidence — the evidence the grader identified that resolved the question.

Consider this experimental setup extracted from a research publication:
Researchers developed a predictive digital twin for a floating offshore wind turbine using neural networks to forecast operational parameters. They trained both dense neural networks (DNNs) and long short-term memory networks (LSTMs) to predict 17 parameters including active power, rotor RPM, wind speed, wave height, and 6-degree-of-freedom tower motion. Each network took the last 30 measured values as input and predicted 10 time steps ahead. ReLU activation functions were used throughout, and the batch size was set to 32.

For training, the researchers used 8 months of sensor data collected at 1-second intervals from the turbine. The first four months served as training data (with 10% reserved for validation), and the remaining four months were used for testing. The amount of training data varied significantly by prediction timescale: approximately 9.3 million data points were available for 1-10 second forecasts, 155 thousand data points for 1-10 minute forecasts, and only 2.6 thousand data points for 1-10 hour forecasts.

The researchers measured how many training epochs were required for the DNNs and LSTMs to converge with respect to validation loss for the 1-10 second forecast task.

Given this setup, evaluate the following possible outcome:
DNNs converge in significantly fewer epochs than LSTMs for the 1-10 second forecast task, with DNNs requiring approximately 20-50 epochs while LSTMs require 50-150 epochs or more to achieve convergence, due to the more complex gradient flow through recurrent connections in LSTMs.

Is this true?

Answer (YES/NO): NO